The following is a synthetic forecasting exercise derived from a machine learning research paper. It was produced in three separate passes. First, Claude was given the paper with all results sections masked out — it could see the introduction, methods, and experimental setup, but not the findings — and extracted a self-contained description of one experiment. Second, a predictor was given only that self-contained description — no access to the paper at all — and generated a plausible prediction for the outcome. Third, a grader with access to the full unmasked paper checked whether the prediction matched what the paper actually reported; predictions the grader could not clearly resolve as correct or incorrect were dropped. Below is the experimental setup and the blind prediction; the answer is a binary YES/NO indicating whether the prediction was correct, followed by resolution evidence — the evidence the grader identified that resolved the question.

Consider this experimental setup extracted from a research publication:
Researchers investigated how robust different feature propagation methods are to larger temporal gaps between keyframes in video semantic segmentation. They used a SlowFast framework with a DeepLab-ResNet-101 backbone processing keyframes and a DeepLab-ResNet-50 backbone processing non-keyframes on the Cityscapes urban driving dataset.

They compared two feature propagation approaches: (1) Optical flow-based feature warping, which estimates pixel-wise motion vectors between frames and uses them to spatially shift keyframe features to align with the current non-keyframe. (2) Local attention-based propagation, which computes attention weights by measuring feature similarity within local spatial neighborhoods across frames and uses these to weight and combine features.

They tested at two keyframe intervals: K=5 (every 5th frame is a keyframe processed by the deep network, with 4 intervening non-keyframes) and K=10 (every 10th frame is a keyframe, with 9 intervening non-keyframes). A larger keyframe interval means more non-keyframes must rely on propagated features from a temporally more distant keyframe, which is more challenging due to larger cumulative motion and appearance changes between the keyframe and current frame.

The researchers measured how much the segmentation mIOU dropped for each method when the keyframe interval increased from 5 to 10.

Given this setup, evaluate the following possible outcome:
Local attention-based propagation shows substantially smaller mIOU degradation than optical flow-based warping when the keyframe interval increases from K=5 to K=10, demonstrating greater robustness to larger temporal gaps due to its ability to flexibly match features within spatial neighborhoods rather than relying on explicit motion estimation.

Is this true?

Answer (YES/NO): YES